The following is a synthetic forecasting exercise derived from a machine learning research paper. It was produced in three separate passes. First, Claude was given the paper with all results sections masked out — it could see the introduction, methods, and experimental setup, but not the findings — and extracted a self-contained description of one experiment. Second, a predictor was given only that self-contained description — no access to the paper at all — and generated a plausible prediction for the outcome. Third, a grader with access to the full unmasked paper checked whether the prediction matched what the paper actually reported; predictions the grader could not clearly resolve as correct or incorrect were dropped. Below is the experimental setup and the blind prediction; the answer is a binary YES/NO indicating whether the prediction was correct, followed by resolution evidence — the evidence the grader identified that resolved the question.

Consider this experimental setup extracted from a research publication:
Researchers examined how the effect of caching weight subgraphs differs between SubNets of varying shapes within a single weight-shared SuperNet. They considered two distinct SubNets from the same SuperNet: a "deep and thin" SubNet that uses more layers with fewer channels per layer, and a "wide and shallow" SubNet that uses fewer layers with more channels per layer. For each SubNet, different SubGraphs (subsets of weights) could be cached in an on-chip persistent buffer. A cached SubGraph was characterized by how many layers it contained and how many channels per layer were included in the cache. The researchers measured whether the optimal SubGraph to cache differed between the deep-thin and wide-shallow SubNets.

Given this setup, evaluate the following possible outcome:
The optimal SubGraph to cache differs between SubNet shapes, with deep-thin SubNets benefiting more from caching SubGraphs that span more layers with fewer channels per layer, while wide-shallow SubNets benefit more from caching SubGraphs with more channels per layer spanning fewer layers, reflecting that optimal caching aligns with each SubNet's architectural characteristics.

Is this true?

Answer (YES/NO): YES